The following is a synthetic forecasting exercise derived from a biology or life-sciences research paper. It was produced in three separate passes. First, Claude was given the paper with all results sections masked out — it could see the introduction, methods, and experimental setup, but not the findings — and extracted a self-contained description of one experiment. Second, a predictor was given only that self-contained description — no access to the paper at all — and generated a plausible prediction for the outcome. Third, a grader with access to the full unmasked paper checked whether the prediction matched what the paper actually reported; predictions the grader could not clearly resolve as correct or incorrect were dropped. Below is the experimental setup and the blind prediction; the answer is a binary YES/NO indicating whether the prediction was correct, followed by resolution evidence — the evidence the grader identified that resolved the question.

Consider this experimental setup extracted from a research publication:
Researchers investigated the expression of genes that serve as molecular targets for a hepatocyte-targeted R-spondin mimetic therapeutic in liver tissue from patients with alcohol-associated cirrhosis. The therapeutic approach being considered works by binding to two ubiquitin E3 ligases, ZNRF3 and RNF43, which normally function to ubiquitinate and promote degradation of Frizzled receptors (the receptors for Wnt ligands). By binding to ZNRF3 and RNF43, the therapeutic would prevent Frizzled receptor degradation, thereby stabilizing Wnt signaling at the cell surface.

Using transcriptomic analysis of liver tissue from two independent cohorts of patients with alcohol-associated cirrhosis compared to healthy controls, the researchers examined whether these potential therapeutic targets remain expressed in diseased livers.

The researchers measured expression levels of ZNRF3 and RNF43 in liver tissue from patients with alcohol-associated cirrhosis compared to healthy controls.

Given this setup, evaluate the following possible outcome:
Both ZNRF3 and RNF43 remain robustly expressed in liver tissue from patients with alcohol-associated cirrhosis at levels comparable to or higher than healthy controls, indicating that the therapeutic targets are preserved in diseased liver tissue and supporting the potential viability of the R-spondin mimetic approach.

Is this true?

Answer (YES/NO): YES